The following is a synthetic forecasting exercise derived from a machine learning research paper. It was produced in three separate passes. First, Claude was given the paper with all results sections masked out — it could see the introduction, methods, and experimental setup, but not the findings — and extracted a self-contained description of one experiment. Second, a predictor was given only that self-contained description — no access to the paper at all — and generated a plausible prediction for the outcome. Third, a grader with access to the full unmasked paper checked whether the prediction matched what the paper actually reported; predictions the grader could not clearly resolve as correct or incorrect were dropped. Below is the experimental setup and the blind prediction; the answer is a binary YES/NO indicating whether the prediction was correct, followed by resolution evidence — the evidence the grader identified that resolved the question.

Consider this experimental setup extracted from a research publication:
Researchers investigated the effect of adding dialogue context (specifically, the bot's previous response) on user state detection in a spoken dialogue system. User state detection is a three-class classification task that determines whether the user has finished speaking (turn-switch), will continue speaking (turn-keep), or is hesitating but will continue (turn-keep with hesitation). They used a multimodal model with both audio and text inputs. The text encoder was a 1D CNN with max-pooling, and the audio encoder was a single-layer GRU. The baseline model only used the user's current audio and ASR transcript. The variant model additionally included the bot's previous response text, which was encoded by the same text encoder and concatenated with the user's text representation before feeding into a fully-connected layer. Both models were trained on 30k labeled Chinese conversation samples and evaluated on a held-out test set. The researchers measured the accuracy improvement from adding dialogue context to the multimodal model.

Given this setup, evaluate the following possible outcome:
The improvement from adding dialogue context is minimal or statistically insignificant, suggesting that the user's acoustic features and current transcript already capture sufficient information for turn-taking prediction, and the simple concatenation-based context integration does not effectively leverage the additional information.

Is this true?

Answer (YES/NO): NO